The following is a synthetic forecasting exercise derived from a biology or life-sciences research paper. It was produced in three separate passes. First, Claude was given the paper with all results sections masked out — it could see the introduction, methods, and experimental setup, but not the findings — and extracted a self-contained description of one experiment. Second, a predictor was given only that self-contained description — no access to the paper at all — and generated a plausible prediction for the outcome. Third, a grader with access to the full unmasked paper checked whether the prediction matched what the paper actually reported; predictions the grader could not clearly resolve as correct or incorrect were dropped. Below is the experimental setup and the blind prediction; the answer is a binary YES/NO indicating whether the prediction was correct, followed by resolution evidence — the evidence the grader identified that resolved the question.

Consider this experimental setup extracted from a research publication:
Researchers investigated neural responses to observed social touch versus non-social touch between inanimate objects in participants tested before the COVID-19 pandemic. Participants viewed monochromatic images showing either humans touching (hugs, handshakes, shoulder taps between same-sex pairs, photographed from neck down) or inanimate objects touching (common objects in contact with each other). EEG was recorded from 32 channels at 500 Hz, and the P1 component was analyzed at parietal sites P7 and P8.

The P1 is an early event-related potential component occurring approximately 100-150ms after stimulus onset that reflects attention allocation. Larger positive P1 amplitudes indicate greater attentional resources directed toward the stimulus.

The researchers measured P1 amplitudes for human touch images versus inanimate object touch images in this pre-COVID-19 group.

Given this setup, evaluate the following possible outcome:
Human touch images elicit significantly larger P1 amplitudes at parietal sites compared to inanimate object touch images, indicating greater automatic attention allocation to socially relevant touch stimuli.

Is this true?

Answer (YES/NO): YES